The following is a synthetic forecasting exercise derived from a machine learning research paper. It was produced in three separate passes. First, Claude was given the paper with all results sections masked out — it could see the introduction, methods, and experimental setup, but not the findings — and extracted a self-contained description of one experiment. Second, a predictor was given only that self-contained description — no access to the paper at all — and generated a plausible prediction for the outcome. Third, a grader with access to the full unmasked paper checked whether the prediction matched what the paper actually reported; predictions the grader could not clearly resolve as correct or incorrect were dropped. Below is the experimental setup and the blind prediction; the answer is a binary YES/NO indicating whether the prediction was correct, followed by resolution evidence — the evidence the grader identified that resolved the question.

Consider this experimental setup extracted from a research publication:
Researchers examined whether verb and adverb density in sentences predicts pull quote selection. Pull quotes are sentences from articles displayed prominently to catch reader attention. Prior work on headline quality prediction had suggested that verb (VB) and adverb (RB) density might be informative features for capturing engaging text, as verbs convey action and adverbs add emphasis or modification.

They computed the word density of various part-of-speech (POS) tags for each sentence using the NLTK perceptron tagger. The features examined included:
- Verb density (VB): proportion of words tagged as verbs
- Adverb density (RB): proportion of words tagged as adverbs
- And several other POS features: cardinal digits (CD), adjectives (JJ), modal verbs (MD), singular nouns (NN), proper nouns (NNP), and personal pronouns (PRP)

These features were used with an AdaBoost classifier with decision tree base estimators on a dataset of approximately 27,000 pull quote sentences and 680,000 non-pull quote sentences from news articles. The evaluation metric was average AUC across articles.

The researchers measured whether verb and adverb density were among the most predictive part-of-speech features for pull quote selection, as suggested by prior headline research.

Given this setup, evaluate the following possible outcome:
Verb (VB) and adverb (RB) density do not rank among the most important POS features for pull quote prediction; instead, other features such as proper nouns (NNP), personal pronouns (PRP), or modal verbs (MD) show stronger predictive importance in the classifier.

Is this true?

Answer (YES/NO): NO